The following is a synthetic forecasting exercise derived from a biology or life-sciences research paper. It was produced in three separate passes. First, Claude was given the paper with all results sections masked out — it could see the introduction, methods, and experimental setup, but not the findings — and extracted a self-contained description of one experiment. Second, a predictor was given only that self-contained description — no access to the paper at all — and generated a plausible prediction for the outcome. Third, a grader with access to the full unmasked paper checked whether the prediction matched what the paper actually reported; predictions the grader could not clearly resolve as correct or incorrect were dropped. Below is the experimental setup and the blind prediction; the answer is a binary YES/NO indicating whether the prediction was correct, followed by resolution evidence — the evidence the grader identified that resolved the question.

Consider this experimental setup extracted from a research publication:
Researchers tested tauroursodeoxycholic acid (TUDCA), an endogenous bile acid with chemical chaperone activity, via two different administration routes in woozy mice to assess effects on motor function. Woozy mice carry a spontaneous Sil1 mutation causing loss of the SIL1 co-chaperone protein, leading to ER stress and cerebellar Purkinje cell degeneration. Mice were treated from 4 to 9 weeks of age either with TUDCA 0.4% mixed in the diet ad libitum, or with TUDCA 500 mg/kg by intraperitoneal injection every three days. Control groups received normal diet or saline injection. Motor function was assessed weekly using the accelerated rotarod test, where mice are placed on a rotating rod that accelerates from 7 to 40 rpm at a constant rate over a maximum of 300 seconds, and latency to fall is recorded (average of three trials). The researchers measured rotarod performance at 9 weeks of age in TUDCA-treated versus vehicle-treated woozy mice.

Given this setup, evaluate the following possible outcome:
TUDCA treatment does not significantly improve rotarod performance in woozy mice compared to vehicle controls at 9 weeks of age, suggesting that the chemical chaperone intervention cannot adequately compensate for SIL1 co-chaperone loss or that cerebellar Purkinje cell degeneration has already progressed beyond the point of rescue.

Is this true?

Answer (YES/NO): YES